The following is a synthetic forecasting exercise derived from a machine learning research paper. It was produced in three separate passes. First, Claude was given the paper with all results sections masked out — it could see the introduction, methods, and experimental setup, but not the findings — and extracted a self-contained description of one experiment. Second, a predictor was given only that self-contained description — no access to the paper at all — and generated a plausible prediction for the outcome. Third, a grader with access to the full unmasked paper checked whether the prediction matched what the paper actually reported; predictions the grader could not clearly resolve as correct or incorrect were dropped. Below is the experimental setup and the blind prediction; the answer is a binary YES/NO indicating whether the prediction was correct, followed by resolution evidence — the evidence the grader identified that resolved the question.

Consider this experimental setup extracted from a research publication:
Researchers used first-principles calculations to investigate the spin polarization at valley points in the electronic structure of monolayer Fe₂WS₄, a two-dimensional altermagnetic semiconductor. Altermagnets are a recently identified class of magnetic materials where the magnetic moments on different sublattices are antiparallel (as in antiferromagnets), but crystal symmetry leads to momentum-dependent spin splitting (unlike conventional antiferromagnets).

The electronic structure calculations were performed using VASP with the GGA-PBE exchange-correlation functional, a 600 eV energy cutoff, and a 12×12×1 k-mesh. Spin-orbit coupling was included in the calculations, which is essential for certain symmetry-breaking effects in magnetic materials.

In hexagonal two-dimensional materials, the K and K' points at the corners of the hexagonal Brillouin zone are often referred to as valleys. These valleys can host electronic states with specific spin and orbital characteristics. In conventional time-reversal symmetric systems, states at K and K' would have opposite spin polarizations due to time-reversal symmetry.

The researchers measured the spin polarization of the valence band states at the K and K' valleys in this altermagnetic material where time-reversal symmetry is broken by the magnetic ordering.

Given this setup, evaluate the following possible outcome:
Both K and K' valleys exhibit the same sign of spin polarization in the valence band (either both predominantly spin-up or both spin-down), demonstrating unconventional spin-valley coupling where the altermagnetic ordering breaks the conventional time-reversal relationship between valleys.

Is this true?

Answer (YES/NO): NO